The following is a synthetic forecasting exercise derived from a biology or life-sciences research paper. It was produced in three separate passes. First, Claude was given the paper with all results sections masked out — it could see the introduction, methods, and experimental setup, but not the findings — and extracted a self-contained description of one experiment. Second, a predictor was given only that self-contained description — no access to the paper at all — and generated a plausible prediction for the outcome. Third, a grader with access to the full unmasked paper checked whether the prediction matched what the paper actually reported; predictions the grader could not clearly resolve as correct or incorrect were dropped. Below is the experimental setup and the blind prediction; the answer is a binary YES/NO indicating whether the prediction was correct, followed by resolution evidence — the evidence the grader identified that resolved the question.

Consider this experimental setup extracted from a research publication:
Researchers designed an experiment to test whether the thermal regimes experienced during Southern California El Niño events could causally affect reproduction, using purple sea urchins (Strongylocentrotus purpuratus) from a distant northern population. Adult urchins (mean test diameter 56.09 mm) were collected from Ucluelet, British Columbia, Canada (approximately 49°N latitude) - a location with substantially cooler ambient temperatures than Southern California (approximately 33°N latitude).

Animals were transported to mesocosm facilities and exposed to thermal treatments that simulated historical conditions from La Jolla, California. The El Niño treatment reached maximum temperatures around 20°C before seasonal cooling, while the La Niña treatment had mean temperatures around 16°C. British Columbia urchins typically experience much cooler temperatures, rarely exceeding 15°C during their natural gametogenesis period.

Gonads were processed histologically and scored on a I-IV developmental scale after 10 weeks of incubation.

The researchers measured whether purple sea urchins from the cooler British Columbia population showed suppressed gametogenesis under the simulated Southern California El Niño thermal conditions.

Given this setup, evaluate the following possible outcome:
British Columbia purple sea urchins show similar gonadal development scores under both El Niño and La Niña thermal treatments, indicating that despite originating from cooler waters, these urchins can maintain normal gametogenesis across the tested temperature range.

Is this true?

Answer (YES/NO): NO